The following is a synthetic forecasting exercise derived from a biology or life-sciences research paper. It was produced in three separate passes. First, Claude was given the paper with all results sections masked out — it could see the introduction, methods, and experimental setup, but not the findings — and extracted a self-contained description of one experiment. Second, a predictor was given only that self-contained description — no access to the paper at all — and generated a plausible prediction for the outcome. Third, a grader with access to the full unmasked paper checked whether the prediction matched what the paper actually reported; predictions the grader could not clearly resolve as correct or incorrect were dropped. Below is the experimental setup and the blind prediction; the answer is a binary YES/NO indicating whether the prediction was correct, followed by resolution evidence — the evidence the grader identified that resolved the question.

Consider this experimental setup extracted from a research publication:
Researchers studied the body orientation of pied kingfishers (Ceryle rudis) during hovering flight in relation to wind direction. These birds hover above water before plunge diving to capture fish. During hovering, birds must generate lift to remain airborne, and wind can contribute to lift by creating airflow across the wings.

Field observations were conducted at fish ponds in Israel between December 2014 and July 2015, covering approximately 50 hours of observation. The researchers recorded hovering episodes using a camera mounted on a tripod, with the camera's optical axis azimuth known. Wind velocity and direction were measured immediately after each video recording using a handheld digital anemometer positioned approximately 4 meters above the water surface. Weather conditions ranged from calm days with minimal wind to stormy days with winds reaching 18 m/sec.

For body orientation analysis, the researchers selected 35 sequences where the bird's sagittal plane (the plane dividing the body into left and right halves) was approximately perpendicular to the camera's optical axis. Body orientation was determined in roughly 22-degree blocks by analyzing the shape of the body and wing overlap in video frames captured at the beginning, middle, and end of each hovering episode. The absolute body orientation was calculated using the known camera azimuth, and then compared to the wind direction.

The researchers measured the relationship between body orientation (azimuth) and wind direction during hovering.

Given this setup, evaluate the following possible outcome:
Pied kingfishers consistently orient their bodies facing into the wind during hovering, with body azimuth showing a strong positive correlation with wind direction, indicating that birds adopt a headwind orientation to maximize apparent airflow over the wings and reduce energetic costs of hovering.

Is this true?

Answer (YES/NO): NO